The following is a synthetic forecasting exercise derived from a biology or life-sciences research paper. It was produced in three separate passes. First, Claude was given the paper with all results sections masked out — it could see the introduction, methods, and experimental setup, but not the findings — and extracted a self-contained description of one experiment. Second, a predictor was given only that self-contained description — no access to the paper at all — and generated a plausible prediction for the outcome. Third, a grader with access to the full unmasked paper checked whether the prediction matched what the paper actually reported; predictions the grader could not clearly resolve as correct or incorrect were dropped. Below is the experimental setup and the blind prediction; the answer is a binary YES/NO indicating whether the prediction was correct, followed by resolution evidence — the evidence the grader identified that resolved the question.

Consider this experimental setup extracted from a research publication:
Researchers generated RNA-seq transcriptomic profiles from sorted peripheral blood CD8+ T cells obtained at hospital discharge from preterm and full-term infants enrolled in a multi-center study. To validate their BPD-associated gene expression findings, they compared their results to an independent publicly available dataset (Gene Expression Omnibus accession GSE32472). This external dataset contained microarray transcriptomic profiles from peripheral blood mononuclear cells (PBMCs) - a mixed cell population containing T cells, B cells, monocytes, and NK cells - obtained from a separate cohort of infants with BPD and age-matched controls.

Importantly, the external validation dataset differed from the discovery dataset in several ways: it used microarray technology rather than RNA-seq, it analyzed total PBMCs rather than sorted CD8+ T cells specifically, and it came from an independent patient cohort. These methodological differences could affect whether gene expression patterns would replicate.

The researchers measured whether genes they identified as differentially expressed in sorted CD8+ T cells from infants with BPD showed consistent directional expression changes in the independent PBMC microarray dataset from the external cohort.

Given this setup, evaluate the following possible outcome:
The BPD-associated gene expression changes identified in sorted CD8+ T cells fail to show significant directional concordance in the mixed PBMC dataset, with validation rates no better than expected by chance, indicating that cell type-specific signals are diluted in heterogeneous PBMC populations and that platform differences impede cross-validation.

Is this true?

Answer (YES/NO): NO